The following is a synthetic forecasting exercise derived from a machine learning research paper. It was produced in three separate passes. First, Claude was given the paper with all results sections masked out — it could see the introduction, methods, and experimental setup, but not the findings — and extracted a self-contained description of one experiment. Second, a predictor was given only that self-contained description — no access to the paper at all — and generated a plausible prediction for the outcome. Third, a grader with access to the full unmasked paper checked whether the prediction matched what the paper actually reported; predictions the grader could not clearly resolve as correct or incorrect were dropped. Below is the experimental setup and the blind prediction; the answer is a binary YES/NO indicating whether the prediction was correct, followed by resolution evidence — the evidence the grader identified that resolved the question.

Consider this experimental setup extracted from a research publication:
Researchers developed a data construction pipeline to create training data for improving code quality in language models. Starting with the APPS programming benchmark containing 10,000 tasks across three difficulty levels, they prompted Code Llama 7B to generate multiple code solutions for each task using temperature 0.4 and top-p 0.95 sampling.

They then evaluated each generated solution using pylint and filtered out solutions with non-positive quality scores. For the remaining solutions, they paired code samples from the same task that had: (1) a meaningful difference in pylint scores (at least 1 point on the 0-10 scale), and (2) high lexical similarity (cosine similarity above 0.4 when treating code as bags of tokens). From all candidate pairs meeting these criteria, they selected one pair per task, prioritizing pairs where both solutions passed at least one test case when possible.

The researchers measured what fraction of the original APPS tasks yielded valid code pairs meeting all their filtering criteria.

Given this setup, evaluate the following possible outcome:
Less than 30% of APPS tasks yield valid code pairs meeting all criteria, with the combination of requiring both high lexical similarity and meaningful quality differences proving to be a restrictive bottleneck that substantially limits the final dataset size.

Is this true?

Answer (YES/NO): NO